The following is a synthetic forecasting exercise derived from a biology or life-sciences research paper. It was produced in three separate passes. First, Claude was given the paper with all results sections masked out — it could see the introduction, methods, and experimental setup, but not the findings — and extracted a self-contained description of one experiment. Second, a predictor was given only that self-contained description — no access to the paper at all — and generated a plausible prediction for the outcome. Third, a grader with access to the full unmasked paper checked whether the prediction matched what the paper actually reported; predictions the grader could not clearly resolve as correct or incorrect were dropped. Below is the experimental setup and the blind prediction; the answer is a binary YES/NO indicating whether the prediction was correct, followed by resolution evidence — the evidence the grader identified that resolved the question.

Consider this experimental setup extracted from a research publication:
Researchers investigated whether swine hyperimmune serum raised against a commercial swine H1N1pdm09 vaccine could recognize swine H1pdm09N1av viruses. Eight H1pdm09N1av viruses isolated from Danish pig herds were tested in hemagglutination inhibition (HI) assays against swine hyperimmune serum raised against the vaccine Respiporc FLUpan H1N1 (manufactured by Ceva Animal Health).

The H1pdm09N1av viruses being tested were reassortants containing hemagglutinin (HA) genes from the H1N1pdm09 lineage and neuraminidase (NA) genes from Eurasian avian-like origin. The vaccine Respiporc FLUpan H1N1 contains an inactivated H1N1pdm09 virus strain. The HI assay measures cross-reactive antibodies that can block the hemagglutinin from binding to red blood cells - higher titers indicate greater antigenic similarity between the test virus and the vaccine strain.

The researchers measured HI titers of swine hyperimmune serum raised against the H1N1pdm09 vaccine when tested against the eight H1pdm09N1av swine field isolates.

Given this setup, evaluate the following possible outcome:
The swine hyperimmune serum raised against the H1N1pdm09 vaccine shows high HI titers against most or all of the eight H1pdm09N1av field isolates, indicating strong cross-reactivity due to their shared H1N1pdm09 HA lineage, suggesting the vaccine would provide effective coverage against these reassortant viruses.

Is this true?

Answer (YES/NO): NO